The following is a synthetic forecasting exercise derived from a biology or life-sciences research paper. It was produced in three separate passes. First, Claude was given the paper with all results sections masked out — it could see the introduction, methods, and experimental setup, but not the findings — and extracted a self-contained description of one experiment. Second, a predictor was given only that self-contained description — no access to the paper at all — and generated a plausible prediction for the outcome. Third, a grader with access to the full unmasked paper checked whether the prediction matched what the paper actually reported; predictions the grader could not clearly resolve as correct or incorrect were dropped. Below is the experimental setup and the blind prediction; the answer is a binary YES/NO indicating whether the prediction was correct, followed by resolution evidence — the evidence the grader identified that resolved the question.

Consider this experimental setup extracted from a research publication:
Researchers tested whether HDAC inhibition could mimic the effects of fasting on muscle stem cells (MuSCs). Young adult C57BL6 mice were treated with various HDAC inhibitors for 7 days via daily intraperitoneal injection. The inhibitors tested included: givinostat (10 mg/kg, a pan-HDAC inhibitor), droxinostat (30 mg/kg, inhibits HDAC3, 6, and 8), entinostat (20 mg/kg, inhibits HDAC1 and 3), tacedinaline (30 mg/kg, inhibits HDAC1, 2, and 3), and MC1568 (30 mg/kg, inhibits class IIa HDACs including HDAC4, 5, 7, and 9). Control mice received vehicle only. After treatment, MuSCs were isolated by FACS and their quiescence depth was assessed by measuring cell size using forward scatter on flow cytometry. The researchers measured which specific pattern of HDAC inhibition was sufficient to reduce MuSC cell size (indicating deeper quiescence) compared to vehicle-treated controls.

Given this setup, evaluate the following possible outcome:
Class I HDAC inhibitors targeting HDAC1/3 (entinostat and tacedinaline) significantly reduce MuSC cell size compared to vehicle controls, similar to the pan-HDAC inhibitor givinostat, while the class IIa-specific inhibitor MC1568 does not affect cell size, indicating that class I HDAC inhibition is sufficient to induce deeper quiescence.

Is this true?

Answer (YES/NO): YES